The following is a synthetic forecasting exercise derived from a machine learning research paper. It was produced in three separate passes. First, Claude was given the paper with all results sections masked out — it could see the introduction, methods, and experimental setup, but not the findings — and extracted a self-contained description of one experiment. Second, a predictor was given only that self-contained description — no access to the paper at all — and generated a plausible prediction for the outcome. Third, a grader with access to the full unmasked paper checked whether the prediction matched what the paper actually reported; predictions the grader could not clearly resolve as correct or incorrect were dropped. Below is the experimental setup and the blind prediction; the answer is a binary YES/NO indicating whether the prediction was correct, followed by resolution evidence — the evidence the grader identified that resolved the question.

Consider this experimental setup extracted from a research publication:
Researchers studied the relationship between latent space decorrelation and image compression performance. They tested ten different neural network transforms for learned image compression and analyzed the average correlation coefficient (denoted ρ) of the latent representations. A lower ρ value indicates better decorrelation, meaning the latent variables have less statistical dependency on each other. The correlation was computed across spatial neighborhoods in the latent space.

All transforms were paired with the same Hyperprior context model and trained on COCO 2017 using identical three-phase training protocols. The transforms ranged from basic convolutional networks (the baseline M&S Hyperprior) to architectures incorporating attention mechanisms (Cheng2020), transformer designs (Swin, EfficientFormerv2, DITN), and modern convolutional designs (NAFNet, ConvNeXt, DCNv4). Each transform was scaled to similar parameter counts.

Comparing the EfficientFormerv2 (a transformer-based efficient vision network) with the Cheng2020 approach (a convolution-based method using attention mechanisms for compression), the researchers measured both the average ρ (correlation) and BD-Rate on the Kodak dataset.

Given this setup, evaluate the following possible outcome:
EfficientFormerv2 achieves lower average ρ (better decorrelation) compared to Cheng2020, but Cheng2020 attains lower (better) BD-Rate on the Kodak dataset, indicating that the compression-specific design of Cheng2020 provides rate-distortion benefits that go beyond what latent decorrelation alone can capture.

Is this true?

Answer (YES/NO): NO